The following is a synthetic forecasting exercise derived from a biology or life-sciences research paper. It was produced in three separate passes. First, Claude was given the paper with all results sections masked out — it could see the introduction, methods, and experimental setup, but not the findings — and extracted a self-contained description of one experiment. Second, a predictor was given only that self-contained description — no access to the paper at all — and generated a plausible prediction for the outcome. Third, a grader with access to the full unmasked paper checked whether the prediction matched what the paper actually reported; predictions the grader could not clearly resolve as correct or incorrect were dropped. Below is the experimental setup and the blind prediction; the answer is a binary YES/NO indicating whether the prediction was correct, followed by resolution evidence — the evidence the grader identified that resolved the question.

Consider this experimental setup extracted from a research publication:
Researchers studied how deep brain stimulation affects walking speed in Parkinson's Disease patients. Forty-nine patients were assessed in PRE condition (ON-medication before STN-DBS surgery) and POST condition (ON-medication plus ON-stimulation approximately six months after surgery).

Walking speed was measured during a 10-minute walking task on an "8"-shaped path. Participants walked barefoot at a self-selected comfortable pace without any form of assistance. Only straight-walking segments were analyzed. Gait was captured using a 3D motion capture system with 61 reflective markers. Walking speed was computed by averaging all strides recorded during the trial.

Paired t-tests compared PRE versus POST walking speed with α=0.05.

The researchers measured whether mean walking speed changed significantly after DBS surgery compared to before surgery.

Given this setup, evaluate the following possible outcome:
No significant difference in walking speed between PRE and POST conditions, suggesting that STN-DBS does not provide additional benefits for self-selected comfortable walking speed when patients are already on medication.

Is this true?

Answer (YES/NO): YES